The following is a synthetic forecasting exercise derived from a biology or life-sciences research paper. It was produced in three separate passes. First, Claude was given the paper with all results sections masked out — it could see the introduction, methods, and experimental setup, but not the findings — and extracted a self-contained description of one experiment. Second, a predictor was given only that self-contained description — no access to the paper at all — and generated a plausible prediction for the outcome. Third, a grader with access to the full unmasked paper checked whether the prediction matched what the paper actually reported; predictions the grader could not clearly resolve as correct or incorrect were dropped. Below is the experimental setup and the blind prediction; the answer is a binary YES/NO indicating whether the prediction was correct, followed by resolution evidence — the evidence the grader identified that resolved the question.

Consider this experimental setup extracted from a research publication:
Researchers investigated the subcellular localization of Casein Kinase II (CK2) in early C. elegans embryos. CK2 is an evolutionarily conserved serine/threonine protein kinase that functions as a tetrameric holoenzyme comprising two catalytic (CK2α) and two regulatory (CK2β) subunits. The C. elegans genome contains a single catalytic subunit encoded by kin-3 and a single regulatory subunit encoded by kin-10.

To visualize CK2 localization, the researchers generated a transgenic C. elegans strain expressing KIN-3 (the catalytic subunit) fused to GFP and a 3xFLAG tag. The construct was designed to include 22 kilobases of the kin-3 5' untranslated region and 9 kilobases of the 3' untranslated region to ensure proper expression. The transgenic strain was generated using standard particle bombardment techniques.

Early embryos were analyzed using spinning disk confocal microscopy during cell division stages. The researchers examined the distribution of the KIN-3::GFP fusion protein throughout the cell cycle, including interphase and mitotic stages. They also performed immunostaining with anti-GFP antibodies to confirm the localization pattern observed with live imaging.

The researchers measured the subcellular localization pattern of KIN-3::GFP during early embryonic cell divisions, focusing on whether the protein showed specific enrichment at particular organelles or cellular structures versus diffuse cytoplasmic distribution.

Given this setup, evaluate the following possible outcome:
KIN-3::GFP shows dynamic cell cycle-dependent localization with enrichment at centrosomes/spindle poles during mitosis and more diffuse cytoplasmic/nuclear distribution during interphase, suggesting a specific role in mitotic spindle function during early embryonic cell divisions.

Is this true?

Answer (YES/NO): NO